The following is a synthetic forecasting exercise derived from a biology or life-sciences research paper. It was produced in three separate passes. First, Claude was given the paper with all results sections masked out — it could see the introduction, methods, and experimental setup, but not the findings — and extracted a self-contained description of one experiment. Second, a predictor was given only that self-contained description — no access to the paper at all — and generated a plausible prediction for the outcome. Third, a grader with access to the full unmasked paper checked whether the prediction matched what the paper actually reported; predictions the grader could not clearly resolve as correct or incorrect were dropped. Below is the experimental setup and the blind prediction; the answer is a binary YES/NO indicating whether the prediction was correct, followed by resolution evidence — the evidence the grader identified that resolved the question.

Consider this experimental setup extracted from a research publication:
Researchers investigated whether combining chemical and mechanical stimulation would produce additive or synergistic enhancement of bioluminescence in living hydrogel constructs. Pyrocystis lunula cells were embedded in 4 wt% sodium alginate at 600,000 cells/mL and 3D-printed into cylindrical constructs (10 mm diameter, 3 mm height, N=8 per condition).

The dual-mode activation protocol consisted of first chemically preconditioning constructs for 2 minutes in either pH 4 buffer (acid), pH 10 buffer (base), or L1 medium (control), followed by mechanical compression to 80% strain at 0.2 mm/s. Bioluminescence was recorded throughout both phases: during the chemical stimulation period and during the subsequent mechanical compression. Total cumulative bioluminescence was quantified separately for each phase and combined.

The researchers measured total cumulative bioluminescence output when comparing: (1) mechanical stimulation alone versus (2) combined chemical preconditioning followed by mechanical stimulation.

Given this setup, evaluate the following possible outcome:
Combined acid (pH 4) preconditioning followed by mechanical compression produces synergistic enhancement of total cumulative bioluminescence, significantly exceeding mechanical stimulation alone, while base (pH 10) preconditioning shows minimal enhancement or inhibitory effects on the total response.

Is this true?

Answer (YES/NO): NO